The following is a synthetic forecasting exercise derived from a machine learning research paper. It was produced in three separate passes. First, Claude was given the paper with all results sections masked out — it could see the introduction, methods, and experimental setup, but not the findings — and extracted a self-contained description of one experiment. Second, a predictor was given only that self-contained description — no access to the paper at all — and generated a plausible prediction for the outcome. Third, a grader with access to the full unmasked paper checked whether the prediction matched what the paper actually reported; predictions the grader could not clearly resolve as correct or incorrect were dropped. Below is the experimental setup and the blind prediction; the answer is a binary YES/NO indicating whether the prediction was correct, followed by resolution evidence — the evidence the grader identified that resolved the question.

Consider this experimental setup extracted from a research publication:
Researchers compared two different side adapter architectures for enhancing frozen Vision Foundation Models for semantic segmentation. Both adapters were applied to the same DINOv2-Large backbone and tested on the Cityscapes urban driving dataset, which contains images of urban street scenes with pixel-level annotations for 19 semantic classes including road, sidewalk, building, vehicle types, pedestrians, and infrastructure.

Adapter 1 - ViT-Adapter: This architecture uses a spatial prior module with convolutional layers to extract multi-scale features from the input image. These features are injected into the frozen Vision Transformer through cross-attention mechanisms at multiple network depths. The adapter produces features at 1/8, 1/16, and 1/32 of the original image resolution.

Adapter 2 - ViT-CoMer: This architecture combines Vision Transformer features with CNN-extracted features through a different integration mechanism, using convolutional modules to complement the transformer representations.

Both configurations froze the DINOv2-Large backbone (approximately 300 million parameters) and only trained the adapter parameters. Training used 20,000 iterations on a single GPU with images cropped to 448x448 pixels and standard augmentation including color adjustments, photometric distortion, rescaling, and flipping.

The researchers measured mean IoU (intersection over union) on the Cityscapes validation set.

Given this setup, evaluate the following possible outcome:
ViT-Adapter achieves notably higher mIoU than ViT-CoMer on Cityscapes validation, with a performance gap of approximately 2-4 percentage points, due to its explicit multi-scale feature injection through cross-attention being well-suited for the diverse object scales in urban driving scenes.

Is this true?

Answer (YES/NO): YES